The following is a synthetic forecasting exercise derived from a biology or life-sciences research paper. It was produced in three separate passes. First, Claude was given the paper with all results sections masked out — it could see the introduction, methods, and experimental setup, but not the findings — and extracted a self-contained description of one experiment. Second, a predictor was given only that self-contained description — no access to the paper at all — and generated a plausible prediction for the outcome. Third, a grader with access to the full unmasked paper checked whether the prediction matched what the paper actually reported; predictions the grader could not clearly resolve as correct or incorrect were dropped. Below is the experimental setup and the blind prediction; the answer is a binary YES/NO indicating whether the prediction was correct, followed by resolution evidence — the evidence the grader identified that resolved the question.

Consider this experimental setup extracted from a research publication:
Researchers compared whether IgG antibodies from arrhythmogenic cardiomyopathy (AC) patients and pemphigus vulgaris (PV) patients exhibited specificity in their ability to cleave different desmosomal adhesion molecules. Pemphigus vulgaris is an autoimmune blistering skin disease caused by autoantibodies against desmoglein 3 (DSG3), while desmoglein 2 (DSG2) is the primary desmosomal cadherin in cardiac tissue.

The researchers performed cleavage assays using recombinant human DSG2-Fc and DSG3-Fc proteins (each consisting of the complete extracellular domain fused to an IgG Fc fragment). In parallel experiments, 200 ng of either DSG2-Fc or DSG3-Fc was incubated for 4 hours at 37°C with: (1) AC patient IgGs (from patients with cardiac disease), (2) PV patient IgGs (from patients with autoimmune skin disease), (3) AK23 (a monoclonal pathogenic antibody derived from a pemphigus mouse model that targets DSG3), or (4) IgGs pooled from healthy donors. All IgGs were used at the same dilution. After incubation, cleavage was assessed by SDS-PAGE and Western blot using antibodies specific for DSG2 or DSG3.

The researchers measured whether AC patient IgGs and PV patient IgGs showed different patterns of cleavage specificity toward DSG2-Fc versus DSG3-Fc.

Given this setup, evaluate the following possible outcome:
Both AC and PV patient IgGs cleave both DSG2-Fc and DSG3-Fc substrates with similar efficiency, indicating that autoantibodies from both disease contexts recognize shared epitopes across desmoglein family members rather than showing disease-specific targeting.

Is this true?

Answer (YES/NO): NO